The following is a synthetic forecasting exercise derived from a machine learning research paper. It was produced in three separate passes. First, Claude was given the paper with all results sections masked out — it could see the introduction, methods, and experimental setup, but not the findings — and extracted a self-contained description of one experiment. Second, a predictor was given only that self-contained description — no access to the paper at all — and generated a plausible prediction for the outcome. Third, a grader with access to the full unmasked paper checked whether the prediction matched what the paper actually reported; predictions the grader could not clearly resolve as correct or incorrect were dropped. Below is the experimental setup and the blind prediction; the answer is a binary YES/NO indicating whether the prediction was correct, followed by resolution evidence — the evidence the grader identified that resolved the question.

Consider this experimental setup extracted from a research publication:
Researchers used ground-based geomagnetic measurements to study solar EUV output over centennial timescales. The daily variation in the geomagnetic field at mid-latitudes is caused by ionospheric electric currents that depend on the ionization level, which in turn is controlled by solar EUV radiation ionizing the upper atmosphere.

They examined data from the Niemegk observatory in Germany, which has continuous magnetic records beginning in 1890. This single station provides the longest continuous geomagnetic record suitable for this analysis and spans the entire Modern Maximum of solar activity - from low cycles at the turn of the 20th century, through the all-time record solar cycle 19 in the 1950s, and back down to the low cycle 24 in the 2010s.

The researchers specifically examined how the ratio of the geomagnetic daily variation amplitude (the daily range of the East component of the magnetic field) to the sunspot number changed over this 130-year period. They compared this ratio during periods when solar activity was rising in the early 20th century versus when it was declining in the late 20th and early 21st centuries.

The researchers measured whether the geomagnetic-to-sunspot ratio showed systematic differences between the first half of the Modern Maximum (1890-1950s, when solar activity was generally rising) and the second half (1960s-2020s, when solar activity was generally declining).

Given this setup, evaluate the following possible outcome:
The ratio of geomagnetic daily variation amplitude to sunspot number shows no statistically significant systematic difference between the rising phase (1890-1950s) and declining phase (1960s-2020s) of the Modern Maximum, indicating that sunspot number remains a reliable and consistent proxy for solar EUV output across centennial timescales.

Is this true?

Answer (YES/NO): NO